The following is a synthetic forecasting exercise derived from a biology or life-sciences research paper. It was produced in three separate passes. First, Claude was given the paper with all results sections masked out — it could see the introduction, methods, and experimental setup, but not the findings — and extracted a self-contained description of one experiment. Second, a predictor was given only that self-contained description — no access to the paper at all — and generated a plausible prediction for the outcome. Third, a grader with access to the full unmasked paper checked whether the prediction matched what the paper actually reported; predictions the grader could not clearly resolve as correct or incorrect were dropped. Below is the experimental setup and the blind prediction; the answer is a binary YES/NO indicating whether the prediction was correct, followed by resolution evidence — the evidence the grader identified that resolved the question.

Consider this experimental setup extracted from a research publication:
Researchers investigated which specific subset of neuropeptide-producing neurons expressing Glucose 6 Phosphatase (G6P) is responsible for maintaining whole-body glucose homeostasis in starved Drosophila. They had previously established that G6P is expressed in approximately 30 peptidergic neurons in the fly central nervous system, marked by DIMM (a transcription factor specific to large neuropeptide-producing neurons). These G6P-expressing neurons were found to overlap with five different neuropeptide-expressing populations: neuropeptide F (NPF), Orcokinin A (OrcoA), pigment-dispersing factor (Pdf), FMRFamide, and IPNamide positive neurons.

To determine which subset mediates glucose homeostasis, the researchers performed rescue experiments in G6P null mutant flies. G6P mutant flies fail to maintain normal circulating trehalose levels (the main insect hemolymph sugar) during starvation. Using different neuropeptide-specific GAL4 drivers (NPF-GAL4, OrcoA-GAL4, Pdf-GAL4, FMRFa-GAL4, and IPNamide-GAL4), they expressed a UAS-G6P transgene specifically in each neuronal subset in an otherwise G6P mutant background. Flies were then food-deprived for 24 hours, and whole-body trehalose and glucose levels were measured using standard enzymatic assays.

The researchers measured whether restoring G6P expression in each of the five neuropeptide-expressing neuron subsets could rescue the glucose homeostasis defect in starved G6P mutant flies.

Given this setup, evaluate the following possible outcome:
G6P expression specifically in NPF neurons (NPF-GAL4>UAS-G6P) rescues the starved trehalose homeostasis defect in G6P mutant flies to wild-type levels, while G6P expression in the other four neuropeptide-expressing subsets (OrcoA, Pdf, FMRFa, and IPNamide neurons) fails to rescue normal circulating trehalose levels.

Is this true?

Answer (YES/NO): NO